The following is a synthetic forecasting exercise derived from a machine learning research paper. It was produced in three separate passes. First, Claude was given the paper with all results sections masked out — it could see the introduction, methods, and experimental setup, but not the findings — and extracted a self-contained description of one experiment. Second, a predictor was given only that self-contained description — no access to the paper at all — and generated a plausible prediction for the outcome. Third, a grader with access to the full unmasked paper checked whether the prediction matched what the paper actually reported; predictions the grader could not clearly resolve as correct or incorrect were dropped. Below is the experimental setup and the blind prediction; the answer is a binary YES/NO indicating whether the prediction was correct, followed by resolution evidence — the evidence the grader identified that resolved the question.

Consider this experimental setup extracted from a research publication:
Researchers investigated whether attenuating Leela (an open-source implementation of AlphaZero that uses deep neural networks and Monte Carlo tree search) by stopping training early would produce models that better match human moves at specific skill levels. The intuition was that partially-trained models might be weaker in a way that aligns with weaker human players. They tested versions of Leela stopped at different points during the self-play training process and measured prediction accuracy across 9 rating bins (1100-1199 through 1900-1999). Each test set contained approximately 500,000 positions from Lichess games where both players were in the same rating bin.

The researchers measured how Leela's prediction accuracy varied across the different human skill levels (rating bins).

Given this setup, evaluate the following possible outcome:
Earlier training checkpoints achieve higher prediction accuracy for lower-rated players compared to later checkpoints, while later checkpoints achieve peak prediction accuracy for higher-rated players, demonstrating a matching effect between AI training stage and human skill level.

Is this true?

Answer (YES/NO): NO